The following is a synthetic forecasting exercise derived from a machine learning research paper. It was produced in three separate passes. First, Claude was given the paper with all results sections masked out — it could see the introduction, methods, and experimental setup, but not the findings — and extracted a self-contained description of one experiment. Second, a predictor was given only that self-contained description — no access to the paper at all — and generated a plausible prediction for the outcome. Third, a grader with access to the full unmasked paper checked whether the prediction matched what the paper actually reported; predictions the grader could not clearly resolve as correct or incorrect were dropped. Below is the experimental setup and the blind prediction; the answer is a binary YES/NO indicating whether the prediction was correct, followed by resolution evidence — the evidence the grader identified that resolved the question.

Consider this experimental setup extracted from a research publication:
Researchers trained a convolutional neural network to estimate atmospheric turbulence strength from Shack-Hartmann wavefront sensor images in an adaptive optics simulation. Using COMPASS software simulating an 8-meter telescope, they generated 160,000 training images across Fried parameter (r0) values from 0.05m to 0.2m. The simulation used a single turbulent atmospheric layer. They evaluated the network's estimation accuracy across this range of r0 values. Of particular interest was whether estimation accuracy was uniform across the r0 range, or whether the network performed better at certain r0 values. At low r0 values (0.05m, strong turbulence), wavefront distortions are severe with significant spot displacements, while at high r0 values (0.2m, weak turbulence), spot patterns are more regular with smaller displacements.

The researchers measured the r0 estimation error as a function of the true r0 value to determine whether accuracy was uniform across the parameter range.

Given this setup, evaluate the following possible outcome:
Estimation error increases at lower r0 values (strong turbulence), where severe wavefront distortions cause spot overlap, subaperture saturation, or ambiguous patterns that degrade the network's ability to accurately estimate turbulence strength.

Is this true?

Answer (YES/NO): NO